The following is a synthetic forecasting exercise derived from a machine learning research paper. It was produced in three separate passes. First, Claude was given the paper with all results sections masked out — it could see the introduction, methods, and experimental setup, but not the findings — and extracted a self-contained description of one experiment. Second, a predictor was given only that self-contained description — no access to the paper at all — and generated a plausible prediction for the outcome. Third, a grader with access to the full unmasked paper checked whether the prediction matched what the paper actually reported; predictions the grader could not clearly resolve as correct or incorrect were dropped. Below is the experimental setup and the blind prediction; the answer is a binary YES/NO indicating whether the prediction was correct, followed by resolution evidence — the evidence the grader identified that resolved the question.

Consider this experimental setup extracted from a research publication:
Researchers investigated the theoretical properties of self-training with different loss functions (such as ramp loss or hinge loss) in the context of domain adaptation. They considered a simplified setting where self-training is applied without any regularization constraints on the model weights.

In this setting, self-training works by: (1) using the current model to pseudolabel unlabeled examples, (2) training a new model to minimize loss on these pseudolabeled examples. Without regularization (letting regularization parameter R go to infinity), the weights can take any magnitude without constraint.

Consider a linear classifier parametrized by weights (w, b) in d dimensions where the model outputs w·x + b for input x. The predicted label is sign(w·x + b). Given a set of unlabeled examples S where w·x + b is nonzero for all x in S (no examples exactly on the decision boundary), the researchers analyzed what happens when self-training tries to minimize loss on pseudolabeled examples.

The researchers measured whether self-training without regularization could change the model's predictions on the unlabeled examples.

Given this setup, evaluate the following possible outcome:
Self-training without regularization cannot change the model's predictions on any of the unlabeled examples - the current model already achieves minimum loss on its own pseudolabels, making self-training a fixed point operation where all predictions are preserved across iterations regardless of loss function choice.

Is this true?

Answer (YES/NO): NO